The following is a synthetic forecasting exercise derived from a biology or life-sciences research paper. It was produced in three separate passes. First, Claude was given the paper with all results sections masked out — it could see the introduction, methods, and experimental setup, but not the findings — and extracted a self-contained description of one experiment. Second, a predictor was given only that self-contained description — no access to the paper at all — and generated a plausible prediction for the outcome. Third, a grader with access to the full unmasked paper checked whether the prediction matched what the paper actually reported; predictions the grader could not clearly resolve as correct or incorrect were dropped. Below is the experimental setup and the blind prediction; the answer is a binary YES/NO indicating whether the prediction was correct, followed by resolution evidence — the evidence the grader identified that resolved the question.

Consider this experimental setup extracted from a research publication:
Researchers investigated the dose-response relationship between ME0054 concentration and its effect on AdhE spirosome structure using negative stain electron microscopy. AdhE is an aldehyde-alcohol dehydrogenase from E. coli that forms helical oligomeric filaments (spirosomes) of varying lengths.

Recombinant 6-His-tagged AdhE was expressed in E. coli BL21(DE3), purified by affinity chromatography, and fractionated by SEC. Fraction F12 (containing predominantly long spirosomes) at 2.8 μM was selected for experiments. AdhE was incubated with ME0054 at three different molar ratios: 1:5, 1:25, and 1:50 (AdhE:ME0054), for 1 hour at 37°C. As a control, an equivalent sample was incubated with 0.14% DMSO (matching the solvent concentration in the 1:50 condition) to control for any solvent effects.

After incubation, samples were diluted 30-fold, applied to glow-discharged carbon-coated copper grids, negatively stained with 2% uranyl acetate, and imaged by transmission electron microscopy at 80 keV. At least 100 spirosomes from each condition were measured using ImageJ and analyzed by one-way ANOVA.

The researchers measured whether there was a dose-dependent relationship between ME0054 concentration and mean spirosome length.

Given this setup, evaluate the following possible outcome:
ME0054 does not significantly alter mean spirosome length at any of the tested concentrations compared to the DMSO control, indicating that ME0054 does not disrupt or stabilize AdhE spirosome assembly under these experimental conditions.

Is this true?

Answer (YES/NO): NO